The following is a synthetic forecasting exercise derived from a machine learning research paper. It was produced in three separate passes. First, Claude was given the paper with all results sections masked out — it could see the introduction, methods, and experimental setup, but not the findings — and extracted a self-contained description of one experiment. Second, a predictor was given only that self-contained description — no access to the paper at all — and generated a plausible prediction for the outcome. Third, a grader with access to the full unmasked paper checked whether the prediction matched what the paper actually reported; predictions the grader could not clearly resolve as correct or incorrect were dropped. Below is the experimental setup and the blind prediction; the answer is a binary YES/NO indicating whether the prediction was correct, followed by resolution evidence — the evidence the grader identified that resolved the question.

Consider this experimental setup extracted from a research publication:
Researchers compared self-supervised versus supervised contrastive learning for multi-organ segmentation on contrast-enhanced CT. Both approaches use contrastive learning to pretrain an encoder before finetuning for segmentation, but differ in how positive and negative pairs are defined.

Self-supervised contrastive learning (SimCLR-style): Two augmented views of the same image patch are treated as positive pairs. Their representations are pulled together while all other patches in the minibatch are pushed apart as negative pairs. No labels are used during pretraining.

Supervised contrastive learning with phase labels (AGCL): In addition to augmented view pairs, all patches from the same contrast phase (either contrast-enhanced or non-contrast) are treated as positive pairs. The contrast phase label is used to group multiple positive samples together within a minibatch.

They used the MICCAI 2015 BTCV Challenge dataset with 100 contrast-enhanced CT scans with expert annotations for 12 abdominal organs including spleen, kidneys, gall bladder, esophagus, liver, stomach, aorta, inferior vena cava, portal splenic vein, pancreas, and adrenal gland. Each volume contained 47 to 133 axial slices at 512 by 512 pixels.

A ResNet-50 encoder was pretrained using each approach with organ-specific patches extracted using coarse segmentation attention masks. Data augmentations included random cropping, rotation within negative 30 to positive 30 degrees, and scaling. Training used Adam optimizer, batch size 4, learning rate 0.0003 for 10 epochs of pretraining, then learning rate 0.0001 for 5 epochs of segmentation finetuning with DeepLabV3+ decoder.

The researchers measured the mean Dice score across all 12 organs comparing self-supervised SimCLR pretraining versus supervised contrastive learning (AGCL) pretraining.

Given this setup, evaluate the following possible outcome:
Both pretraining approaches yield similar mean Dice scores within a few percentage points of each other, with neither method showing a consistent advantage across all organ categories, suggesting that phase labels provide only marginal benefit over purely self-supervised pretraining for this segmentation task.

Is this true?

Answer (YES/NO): NO